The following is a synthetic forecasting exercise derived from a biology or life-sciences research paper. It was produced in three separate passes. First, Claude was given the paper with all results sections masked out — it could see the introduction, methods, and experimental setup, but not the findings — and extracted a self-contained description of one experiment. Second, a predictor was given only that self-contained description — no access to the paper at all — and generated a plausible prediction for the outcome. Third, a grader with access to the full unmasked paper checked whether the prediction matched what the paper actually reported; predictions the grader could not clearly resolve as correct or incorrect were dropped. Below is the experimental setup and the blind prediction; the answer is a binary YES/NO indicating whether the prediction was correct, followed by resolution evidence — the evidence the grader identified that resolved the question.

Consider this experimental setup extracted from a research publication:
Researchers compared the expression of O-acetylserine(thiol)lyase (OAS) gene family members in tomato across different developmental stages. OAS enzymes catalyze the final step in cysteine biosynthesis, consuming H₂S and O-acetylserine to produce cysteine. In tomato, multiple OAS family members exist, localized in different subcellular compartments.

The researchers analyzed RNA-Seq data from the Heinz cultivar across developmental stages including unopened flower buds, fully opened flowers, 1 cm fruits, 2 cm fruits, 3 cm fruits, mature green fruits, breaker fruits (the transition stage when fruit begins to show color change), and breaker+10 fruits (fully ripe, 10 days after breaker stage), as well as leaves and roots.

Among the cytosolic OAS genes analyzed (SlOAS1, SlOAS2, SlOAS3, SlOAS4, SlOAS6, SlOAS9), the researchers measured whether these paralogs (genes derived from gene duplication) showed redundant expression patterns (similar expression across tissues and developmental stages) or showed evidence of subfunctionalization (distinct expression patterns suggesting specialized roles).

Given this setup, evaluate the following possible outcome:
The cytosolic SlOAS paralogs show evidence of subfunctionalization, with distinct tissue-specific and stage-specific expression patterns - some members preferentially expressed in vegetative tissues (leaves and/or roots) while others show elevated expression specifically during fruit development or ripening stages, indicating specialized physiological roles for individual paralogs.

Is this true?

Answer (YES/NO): YES